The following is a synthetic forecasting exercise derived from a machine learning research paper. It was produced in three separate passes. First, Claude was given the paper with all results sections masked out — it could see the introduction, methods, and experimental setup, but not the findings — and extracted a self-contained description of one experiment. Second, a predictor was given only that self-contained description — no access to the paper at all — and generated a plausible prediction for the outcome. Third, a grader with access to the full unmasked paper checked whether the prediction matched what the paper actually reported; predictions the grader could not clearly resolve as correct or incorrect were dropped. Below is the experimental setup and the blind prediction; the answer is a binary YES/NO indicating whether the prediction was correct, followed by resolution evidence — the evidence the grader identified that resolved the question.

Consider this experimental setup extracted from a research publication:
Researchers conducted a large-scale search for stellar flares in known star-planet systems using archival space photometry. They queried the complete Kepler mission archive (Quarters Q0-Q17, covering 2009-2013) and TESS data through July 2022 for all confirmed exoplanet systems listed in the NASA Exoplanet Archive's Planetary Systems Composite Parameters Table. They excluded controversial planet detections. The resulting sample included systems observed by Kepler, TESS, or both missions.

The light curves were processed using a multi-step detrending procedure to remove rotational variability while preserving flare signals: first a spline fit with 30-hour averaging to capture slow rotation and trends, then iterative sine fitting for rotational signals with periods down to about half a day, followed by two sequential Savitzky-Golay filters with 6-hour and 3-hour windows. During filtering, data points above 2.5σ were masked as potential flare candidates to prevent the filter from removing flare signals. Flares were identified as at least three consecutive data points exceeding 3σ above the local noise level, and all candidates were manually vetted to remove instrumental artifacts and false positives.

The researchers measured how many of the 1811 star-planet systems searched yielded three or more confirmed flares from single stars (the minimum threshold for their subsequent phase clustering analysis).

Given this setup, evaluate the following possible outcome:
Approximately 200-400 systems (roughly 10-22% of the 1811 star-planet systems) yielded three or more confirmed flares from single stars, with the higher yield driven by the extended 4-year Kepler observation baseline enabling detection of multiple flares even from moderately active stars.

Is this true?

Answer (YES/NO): NO